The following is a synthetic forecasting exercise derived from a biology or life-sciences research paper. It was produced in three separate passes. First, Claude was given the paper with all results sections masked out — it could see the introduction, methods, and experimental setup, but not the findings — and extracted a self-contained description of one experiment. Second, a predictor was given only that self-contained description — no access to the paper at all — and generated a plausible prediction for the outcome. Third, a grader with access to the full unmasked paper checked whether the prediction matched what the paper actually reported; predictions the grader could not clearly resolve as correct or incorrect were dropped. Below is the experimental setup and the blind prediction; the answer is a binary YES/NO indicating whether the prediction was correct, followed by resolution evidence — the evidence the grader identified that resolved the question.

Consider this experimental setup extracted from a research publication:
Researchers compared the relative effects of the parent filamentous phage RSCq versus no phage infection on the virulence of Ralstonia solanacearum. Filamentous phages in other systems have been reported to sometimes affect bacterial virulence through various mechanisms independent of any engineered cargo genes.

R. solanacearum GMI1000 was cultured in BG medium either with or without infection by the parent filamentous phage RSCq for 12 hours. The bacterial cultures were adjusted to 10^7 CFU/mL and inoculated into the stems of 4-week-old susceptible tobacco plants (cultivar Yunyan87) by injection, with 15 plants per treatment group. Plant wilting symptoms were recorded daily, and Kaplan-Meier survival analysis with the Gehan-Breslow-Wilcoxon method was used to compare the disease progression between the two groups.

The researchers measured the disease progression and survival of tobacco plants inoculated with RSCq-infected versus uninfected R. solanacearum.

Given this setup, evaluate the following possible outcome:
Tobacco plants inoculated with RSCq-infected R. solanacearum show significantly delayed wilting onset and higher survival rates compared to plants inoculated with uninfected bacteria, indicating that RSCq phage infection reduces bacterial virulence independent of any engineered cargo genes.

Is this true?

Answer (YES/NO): NO